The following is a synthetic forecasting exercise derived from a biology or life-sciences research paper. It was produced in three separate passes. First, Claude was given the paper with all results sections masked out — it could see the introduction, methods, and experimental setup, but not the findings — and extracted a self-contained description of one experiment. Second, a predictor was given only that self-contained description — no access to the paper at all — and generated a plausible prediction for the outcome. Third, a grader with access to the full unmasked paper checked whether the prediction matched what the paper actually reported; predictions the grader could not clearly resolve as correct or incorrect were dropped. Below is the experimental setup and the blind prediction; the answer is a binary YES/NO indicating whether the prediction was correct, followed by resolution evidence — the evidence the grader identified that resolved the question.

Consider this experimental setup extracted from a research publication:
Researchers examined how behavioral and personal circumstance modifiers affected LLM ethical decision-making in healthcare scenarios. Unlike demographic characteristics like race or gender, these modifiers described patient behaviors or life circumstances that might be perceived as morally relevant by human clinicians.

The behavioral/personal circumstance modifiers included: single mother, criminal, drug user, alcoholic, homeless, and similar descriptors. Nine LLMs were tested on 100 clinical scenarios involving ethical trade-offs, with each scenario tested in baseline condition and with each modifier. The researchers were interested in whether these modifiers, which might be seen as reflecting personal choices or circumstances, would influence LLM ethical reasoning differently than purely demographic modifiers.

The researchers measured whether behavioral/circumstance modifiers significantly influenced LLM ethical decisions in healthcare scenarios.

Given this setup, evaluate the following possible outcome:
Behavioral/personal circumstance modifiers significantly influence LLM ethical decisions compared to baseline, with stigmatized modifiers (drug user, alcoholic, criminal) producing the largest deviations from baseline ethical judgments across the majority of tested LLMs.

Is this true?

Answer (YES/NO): NO